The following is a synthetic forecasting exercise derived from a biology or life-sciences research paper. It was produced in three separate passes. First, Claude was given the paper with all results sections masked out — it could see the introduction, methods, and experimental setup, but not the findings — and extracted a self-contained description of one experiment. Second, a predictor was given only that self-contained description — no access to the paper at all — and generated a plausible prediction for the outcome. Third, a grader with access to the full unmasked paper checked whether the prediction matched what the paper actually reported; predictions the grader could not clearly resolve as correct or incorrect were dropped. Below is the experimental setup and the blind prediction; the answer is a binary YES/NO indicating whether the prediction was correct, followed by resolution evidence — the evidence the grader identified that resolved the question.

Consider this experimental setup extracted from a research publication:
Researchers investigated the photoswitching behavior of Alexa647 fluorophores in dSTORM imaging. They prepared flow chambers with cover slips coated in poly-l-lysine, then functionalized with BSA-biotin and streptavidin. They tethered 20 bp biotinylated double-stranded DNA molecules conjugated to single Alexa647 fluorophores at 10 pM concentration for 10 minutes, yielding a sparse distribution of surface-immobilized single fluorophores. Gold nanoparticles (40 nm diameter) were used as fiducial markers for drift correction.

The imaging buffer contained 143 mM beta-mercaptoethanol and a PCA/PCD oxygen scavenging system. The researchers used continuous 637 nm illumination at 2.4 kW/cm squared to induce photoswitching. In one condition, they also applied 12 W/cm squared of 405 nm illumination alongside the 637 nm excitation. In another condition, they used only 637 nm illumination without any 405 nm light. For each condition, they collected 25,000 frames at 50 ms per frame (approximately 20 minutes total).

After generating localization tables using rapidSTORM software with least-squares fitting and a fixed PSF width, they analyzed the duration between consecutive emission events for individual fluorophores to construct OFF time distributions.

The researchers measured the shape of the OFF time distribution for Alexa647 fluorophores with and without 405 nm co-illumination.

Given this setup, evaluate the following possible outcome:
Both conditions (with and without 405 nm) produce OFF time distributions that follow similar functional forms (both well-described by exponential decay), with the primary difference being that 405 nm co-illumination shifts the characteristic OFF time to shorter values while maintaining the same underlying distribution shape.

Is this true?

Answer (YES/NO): NO